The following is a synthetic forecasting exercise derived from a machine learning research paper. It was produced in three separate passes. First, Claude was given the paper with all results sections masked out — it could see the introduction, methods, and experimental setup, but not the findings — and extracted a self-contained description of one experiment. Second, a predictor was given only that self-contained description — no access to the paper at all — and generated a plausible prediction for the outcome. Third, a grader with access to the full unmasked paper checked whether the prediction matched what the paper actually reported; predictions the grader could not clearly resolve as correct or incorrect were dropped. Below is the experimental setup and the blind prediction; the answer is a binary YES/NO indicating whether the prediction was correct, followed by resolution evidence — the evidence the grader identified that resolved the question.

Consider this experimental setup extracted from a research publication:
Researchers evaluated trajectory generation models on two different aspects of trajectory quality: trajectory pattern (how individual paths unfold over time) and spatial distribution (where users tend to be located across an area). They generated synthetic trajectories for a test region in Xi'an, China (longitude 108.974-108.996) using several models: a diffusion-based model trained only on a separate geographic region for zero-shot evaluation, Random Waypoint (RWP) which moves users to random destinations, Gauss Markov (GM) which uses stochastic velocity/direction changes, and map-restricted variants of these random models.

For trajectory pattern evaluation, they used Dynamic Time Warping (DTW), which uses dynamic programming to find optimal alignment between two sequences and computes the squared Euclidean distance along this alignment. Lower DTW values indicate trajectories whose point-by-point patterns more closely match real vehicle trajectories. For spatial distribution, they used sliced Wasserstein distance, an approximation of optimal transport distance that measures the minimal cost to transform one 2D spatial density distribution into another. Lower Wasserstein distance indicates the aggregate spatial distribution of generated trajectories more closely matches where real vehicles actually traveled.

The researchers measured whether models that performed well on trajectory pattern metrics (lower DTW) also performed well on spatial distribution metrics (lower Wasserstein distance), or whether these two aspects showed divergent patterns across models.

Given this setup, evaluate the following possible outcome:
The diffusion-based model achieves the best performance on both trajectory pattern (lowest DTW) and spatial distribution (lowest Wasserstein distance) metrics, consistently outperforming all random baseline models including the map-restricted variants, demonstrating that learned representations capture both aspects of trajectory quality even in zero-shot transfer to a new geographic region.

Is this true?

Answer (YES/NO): YES